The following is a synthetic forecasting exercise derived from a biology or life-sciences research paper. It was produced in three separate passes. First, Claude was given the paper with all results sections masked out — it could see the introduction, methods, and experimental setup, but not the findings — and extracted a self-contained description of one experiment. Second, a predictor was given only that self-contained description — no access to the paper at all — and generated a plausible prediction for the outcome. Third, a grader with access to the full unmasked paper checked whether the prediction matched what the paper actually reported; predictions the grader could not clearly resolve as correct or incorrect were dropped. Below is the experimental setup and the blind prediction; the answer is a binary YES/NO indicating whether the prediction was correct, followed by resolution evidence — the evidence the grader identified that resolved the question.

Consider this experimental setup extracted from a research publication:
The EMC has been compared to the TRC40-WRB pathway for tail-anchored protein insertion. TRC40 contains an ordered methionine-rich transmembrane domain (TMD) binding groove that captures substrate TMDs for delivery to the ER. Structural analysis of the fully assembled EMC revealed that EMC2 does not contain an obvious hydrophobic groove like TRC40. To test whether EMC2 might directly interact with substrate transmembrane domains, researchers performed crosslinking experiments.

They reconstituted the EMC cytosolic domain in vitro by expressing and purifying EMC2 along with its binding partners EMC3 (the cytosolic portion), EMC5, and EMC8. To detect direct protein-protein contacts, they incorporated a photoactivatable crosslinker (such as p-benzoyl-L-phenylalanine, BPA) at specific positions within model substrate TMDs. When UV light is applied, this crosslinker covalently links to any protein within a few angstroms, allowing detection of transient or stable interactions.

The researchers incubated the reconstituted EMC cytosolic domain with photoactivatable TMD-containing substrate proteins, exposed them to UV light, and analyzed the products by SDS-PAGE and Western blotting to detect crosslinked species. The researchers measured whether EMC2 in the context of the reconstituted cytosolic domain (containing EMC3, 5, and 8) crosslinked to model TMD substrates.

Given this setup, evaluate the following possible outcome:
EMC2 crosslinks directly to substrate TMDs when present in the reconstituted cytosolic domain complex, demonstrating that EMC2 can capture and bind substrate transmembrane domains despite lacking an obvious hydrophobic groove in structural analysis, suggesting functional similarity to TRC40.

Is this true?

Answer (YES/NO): NO